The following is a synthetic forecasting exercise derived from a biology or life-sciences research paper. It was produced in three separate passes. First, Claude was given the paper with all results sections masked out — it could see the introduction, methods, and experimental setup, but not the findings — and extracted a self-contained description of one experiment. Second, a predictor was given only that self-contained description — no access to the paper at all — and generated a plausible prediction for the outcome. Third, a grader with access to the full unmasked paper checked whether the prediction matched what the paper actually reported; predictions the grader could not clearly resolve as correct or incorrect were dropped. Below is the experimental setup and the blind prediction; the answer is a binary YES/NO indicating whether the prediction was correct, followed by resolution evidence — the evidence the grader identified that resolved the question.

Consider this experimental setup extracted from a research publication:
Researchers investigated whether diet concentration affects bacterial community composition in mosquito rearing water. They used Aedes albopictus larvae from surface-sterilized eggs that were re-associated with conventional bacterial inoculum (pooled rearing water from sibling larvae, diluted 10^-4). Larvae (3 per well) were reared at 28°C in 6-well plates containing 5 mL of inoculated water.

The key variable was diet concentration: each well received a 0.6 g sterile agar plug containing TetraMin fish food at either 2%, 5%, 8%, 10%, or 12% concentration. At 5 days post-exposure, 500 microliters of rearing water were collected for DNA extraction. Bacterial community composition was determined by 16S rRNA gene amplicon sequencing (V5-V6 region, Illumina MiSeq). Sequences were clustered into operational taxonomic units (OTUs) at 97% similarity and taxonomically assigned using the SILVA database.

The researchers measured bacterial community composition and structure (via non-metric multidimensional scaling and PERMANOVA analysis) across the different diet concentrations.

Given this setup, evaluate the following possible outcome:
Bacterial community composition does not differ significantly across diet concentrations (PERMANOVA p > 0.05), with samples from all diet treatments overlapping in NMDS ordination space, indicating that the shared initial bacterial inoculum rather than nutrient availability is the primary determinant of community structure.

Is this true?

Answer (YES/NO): NO